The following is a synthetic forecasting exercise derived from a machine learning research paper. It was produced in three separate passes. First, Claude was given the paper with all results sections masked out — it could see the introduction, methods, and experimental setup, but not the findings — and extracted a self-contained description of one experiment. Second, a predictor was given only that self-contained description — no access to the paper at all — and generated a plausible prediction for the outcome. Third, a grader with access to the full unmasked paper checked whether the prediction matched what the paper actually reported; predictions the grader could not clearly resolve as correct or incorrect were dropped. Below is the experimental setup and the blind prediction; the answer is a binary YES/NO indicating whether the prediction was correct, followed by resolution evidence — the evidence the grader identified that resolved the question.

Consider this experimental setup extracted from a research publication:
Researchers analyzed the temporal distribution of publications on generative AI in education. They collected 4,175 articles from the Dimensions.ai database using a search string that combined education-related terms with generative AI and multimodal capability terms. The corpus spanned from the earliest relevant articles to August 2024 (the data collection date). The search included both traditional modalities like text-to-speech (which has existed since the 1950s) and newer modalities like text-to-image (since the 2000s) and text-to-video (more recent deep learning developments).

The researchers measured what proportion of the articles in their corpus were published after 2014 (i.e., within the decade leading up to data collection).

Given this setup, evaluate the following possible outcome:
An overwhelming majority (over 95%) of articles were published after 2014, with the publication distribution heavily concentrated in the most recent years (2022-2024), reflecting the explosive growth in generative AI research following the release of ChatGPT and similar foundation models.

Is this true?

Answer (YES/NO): NO